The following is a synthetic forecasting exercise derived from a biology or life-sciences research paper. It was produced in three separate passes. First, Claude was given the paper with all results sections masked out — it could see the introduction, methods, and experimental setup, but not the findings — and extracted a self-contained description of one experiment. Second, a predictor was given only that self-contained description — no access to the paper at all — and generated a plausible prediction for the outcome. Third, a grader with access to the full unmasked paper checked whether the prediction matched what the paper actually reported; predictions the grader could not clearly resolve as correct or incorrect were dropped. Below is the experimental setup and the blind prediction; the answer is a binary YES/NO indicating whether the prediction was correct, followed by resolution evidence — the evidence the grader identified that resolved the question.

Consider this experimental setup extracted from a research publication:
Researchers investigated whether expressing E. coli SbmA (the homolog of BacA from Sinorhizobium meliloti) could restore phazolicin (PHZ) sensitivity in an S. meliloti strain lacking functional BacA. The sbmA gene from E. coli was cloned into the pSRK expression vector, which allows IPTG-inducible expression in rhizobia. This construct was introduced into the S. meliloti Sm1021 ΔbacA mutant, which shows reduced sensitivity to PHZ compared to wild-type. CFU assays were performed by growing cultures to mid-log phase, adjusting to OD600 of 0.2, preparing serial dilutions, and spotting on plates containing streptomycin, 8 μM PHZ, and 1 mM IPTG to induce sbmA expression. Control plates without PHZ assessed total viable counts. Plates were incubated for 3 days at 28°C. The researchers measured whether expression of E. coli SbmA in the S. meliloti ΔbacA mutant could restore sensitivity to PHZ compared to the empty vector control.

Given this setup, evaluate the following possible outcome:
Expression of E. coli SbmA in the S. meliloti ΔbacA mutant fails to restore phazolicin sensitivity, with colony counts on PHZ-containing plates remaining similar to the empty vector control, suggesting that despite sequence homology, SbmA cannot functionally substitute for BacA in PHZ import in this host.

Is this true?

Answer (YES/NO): NO